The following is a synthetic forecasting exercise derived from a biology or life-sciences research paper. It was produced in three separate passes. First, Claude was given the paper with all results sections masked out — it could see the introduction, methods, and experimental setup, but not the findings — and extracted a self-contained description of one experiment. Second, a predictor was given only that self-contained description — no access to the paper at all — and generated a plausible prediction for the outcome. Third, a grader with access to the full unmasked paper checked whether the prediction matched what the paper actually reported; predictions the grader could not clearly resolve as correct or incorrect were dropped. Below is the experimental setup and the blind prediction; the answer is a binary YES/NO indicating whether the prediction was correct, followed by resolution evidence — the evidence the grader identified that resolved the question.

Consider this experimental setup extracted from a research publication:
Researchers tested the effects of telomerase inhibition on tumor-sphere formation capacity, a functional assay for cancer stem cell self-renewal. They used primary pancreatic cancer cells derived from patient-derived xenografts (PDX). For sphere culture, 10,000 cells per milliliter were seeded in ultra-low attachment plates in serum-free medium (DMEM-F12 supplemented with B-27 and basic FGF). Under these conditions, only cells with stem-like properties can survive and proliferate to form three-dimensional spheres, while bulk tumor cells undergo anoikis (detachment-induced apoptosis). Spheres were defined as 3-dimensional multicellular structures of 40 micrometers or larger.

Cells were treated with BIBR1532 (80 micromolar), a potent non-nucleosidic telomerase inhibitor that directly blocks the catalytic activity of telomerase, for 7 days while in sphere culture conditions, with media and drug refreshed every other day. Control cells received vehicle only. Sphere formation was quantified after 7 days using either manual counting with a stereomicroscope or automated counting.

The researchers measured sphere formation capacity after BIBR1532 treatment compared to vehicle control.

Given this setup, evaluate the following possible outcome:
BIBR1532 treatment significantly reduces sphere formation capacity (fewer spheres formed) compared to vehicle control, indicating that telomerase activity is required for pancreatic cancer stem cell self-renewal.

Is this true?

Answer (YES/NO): YES